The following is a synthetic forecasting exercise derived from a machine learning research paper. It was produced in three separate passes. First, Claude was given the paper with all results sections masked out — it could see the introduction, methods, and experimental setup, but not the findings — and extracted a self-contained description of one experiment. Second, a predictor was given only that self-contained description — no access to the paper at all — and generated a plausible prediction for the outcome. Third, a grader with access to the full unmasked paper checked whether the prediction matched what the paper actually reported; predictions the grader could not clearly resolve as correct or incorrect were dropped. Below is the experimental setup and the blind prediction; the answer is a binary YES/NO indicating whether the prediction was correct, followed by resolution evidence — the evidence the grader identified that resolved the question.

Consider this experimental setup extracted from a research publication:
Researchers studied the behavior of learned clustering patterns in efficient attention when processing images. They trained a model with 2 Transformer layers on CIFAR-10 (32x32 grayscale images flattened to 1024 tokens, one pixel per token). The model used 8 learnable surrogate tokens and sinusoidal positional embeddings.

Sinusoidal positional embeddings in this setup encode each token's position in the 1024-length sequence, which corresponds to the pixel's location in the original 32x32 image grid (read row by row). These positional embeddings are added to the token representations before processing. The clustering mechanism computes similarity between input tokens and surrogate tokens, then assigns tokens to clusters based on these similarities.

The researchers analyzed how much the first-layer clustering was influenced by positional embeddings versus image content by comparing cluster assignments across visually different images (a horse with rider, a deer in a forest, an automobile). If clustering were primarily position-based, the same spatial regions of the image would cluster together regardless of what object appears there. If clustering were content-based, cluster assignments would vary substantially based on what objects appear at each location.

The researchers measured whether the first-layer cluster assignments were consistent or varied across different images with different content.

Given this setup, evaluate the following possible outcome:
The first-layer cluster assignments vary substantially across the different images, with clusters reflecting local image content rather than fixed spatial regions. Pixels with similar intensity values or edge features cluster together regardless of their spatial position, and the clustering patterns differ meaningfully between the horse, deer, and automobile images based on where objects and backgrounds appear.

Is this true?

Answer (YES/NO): NO